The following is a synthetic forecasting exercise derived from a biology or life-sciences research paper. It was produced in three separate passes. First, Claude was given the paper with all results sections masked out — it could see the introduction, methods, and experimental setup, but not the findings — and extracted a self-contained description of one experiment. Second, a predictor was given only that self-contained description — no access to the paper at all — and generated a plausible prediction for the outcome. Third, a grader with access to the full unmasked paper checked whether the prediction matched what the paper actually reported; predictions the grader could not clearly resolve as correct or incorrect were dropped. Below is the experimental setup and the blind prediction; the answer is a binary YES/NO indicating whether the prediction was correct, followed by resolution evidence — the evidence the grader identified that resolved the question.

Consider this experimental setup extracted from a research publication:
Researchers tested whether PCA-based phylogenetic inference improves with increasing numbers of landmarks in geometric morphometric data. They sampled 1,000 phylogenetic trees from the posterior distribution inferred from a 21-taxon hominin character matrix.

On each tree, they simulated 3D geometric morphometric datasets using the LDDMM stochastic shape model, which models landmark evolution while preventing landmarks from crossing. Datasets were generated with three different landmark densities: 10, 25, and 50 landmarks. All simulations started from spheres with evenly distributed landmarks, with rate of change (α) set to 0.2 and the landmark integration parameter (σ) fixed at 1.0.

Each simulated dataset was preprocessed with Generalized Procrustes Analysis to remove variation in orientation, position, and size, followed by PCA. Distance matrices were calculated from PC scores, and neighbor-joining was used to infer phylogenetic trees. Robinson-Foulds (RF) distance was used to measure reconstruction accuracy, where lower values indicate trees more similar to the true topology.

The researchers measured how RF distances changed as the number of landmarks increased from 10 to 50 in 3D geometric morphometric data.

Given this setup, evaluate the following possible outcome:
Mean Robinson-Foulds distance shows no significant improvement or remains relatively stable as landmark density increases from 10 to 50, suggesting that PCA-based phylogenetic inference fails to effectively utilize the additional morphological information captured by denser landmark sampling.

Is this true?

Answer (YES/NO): NO